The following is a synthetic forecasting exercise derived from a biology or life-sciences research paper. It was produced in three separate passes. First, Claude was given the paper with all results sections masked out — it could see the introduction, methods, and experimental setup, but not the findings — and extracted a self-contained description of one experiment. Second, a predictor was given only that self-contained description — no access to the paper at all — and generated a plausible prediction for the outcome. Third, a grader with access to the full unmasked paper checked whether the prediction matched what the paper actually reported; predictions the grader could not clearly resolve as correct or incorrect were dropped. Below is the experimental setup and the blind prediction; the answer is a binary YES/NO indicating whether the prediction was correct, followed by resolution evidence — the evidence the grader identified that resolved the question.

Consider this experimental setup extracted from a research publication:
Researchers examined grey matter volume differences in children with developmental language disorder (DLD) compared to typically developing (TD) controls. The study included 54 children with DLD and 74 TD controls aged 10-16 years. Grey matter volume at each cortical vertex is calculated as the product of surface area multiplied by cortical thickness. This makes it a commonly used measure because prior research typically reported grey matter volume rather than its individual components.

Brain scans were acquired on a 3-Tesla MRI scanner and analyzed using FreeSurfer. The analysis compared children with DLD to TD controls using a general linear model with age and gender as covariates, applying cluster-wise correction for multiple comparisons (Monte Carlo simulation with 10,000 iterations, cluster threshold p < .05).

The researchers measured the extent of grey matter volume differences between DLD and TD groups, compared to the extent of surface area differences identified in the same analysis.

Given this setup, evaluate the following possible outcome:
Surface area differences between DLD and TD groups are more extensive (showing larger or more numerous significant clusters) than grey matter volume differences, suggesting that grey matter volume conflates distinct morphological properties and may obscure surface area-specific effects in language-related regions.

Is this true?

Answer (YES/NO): YES